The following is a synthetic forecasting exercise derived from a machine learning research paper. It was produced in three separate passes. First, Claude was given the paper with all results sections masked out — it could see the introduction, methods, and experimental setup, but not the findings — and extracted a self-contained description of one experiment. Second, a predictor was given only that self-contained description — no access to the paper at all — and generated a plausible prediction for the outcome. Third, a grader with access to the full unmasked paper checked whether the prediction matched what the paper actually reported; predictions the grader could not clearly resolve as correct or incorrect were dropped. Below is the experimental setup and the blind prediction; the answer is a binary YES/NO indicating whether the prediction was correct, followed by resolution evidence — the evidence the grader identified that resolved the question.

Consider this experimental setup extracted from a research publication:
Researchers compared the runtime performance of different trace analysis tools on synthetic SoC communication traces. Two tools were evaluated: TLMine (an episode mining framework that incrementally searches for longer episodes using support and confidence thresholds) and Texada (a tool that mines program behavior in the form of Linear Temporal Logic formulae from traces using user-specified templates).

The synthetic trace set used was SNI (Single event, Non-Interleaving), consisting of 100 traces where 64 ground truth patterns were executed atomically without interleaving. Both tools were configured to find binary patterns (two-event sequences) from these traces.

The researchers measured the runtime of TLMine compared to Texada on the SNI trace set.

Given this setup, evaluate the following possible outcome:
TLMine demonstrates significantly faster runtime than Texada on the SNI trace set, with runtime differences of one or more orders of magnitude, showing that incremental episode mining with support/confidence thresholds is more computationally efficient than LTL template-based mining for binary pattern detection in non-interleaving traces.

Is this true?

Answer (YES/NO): NO